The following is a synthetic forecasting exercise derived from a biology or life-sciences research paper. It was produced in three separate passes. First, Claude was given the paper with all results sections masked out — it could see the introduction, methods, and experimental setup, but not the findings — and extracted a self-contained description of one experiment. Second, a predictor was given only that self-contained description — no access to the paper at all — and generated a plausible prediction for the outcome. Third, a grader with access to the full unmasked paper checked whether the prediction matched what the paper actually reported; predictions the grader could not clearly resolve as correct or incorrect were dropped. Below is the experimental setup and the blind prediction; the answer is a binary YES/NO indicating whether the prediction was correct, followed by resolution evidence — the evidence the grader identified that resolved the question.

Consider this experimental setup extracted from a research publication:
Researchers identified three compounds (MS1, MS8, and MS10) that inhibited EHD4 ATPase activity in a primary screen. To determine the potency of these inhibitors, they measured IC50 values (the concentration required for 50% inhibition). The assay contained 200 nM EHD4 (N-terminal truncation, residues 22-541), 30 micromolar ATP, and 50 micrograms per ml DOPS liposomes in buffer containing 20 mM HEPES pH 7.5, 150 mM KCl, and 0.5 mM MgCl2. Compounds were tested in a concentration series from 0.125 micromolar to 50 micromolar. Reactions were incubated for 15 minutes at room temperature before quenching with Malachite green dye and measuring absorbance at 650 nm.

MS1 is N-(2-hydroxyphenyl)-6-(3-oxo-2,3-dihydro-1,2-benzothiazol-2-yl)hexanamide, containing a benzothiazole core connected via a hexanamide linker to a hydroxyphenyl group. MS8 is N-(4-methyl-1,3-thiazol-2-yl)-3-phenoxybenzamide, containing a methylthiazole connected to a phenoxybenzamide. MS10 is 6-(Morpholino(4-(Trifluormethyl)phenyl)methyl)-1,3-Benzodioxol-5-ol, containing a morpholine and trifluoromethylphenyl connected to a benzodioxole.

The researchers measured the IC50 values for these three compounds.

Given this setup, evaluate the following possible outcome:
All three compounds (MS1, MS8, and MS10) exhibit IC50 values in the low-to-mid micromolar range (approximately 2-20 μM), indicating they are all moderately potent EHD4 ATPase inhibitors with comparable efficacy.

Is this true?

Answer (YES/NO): NO